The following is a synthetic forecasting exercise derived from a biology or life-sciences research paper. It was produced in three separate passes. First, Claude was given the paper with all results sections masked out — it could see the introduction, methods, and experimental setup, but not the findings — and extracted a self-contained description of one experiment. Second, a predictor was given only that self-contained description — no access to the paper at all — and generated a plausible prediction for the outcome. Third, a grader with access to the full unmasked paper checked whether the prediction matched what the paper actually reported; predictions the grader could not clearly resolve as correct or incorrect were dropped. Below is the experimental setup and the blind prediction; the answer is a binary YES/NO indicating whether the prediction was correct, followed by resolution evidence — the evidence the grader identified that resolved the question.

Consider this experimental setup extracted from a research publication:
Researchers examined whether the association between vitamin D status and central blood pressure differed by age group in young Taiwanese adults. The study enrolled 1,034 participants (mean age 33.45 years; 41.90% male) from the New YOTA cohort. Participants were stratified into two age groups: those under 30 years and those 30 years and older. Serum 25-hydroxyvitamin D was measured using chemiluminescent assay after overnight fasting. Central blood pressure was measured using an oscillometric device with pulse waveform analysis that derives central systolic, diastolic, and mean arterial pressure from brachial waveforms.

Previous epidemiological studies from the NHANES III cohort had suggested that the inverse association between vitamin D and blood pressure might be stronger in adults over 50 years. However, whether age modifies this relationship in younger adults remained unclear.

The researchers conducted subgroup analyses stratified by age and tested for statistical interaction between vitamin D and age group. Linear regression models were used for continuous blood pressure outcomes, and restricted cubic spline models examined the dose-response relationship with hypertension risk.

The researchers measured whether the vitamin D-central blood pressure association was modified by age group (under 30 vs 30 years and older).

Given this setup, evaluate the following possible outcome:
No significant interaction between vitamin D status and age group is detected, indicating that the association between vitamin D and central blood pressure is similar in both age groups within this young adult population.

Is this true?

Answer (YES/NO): YES